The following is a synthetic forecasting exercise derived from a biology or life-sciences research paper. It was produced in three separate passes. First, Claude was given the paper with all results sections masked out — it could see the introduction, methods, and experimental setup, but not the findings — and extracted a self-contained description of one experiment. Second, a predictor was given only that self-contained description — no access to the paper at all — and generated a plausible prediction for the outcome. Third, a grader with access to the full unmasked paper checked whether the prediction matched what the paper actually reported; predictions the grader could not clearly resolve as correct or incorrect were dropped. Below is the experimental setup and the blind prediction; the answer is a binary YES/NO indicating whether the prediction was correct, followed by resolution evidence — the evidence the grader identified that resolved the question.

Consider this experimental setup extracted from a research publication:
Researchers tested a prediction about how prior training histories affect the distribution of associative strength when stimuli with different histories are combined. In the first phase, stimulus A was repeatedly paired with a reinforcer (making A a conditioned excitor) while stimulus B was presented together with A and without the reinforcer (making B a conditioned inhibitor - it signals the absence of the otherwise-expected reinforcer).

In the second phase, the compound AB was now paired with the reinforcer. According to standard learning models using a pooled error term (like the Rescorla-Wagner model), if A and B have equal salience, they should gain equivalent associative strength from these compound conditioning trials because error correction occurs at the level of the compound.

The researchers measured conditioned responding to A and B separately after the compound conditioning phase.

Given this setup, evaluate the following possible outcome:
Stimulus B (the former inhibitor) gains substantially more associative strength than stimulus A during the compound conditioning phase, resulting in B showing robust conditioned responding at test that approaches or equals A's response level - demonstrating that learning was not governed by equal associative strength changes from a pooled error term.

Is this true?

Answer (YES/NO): NO